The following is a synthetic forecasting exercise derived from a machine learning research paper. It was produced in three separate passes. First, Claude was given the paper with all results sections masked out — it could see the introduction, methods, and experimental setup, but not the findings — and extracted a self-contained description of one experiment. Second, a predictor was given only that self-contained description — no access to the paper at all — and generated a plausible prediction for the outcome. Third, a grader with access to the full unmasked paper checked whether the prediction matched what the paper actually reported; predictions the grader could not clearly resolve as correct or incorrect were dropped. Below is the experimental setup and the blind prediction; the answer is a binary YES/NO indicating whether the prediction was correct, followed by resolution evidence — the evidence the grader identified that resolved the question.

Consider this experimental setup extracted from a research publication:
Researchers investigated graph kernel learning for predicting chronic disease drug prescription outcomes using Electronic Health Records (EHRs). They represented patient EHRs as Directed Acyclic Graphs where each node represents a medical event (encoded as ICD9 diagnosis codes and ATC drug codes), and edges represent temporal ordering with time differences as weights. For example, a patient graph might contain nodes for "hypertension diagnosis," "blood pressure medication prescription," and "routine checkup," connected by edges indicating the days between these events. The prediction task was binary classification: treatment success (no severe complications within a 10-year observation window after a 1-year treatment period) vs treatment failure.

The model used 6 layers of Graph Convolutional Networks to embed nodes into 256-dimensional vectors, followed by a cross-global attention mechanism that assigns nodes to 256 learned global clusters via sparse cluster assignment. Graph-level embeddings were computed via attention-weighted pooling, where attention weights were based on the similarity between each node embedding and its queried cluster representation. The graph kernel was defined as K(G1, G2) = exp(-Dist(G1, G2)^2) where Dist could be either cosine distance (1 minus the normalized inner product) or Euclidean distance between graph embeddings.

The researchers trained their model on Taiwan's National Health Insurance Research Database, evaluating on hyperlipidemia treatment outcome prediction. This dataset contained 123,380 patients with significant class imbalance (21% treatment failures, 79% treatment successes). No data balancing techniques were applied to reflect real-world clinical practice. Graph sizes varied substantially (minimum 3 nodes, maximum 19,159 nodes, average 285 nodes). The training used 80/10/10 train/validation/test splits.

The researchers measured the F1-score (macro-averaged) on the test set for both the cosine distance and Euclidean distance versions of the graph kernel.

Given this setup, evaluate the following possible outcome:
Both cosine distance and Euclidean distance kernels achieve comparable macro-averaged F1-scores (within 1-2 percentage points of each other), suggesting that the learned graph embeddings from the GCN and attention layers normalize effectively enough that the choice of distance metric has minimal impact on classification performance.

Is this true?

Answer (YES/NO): NO